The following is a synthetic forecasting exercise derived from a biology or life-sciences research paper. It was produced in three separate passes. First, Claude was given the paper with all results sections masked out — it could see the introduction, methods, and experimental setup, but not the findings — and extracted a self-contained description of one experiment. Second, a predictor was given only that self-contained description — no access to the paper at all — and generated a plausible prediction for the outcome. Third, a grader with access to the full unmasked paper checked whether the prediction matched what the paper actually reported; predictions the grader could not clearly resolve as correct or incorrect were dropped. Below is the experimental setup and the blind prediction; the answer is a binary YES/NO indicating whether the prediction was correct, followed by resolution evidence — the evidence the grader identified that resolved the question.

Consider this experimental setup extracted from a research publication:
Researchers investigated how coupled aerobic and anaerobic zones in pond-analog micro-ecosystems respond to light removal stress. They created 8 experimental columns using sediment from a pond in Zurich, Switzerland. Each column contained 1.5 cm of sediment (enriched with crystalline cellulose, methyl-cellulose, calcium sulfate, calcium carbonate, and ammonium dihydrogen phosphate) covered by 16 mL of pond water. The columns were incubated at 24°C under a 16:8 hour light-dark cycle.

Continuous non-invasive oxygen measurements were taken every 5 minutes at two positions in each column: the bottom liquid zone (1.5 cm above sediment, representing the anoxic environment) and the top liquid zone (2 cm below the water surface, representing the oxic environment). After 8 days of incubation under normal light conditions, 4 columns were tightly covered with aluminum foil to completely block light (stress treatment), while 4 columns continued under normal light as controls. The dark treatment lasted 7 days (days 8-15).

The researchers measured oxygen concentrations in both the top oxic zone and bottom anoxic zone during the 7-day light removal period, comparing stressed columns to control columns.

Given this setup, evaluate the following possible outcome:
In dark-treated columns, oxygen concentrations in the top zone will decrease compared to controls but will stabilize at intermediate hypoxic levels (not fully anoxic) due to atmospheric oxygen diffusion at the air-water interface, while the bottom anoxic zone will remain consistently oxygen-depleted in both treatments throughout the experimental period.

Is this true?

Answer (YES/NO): YES